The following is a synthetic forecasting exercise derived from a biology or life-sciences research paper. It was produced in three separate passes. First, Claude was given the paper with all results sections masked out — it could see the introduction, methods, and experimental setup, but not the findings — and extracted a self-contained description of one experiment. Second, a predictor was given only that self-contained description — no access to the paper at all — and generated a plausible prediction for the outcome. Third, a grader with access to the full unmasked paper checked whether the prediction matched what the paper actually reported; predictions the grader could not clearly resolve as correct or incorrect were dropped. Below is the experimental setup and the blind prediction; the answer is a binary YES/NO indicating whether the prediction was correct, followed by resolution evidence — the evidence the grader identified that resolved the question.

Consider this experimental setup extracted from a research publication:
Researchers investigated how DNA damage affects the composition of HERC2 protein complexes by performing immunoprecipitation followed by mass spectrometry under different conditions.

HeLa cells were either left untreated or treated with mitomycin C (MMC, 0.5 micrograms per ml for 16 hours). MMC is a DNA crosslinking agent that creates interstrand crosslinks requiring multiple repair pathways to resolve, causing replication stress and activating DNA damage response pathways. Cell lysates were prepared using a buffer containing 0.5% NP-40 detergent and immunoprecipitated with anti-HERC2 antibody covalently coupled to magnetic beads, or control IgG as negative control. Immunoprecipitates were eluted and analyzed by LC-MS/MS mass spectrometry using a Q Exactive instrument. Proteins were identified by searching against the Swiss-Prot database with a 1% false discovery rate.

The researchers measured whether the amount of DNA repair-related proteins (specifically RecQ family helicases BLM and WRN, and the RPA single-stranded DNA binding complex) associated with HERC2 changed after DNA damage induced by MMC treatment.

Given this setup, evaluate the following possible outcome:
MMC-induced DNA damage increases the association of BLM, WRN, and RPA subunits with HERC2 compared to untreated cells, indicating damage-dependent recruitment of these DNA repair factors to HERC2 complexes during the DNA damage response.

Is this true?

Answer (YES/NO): NO